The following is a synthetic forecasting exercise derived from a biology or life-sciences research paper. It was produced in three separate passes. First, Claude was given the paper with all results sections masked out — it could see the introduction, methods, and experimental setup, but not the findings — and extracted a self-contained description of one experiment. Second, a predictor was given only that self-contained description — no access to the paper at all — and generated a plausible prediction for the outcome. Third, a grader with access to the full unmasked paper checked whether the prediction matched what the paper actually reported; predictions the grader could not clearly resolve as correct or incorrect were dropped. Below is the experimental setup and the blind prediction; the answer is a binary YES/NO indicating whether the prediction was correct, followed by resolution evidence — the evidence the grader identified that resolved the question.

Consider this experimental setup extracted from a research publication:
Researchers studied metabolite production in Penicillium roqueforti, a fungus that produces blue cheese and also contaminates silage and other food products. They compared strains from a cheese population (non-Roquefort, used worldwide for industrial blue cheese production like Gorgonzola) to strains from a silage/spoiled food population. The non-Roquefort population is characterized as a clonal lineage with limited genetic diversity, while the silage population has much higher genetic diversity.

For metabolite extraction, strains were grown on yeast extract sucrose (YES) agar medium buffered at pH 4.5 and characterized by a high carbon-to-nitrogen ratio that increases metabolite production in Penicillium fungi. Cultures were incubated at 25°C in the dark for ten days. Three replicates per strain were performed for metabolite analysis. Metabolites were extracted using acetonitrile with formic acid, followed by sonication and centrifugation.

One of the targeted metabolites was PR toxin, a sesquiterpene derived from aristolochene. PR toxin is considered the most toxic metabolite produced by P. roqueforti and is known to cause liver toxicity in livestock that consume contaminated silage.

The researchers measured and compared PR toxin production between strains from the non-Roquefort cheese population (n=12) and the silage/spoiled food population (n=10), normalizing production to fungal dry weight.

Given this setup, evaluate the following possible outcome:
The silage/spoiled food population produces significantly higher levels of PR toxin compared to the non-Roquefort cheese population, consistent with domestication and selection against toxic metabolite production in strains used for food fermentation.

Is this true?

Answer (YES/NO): YES